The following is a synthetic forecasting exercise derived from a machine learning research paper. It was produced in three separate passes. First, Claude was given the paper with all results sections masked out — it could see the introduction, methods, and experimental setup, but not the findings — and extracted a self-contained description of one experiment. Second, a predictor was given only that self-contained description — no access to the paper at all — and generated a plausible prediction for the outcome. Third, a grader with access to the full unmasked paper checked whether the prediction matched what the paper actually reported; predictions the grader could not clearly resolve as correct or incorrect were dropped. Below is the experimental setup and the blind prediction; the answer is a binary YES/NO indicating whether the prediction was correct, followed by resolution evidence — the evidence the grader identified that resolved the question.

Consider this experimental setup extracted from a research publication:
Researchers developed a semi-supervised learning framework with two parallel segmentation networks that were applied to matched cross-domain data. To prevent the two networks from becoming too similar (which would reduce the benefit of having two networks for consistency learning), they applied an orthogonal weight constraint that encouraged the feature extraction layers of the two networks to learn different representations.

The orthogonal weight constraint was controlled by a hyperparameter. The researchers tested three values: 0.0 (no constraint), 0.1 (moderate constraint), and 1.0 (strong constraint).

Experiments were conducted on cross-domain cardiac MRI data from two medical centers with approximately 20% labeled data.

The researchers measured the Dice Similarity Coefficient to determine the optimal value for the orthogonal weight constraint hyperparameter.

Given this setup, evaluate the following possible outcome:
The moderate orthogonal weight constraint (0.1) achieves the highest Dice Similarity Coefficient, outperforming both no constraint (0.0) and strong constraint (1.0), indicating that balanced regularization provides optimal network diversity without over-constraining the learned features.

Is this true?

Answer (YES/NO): YES